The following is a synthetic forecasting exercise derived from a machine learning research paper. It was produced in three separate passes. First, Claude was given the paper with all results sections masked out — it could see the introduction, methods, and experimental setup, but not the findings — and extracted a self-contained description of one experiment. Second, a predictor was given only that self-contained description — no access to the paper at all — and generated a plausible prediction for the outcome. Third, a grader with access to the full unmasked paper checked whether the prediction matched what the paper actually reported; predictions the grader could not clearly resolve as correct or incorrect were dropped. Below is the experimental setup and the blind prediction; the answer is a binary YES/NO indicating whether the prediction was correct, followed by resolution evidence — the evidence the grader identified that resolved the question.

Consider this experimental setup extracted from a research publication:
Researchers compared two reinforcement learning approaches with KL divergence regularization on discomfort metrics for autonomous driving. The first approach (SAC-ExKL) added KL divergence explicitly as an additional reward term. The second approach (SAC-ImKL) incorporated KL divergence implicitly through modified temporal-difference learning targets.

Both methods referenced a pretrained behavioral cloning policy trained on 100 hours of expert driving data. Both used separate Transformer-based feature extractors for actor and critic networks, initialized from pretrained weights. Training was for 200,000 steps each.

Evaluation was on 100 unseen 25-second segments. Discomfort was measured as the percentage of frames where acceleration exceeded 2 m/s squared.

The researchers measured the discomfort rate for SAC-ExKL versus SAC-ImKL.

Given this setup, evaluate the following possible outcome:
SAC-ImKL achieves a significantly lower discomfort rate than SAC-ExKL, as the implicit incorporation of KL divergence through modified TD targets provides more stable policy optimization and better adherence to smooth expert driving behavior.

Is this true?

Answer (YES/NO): NO